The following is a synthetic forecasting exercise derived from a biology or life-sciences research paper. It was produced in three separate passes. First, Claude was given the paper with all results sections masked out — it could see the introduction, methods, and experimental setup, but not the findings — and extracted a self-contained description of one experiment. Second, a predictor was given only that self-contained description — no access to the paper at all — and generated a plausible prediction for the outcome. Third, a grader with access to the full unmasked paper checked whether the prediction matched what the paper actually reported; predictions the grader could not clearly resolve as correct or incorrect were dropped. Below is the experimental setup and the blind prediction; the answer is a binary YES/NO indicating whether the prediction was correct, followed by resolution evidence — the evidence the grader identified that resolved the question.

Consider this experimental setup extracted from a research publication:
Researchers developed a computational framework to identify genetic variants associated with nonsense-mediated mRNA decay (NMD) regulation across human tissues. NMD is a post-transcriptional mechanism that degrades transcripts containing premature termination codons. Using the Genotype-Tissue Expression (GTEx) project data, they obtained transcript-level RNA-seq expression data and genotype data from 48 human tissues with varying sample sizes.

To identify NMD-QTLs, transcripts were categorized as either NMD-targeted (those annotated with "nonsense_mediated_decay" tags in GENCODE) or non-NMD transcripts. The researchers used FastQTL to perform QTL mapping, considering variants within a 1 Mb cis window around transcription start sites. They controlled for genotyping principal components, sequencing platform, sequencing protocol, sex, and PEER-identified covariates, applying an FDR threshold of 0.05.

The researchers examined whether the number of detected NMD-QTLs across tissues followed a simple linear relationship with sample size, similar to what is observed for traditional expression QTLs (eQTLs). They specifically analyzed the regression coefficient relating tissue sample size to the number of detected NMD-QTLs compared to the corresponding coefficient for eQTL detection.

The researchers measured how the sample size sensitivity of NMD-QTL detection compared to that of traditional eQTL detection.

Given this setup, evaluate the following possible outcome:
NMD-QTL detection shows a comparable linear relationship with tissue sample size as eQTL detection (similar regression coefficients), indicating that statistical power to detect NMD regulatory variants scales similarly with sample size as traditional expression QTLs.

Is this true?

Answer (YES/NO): NO